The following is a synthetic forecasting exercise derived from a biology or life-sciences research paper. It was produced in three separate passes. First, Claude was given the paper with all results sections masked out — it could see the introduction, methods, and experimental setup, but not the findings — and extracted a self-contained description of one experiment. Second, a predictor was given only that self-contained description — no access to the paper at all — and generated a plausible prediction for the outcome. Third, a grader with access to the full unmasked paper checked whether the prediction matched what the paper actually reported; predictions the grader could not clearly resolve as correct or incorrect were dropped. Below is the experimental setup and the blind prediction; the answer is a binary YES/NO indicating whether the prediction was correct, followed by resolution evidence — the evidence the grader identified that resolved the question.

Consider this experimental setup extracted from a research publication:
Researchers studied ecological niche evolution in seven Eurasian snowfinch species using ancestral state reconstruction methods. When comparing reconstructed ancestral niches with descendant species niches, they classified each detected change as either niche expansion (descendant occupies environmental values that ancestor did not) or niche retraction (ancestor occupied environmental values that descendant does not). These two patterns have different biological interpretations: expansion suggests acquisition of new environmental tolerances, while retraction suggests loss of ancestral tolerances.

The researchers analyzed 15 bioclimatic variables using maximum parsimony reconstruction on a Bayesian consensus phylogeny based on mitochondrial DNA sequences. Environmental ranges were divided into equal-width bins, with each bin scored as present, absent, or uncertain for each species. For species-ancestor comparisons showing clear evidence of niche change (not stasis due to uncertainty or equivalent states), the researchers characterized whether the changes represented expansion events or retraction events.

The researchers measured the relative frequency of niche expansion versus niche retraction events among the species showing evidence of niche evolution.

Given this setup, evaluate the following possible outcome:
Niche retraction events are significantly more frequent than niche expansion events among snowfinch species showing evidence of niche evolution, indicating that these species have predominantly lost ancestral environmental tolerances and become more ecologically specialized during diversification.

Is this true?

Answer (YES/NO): YES